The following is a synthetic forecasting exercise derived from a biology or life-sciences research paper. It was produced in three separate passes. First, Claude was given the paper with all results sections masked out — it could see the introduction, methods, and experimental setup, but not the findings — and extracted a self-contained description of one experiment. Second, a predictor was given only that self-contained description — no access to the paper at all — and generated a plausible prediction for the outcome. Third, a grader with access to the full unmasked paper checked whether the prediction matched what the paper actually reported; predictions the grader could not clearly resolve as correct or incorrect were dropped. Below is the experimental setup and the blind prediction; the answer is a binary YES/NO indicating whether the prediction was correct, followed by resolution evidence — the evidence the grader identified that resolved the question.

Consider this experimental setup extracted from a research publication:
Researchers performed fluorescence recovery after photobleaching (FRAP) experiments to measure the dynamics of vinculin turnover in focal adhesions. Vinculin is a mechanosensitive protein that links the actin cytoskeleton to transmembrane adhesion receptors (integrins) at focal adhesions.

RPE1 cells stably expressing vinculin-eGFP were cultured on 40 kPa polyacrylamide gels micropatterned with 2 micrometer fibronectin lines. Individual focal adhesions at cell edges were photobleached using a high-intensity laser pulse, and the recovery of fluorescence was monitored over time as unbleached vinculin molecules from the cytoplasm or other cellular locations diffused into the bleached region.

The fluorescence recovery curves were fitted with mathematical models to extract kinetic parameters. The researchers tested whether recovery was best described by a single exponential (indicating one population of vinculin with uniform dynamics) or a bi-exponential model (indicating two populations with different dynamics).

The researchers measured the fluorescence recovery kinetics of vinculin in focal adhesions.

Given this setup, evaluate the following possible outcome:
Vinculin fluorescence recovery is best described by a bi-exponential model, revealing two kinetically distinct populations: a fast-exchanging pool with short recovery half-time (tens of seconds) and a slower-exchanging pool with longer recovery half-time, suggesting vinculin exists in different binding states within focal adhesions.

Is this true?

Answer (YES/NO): YES